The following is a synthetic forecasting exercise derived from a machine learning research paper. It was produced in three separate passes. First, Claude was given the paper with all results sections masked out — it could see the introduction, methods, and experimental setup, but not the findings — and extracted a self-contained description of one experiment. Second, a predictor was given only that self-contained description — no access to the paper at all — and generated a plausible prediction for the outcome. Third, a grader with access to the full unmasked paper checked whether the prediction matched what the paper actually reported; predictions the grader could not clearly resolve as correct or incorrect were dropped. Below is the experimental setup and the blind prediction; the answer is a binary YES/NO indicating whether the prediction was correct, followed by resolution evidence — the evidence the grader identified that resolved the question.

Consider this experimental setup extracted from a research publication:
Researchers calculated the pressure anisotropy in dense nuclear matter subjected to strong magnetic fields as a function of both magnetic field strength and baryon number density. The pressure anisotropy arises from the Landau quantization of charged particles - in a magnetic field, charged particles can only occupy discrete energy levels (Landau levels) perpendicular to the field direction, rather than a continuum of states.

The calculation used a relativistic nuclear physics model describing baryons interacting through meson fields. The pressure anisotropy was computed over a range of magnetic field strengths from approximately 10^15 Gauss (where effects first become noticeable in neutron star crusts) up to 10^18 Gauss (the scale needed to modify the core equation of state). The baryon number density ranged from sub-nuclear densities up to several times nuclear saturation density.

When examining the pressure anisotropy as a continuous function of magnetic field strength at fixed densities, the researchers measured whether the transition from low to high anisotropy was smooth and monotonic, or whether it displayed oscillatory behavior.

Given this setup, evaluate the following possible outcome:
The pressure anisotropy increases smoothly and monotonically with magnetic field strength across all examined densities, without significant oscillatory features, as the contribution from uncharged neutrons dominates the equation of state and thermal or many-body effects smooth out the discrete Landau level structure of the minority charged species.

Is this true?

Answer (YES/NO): NO